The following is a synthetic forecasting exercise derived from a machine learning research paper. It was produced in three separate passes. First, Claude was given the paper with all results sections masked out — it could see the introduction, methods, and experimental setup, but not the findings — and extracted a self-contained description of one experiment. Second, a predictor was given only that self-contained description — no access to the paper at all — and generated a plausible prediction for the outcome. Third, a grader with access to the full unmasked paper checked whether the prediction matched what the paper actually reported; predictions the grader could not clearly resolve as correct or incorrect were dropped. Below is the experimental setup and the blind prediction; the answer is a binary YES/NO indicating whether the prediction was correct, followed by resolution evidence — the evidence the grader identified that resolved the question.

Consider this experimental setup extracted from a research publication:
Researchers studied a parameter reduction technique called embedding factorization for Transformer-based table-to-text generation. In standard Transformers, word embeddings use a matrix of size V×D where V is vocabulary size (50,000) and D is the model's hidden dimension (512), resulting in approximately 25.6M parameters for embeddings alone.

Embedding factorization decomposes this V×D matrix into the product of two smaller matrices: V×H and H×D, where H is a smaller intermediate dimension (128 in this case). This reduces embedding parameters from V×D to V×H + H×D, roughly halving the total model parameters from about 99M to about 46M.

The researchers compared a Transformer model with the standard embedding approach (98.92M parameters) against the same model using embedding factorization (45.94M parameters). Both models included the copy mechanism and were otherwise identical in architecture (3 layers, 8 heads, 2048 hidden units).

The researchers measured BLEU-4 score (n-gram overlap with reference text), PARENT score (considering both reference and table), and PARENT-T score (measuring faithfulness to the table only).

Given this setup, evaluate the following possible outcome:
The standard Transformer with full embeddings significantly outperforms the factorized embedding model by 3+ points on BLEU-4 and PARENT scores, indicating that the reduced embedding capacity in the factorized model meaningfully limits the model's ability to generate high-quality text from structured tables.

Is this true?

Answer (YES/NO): NO